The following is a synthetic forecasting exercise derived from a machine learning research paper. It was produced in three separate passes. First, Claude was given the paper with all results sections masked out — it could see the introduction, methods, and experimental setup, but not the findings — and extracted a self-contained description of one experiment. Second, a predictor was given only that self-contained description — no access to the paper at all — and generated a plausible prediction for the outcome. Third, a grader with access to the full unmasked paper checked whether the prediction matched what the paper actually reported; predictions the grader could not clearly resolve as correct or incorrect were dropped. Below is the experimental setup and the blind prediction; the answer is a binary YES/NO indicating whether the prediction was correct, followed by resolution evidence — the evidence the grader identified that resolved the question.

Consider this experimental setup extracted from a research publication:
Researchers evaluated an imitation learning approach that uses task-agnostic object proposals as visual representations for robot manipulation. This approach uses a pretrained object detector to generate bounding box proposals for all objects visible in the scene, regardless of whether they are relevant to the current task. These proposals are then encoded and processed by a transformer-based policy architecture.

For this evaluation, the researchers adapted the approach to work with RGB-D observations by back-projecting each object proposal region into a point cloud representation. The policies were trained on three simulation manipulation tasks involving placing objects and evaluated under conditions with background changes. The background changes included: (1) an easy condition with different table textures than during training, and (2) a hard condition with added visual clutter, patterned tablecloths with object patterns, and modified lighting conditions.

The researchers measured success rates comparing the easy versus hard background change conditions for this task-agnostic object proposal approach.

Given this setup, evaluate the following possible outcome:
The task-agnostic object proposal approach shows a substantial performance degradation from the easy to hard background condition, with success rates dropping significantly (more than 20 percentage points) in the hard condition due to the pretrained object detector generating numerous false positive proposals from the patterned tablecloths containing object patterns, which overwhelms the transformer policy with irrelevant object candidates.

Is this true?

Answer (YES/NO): YES